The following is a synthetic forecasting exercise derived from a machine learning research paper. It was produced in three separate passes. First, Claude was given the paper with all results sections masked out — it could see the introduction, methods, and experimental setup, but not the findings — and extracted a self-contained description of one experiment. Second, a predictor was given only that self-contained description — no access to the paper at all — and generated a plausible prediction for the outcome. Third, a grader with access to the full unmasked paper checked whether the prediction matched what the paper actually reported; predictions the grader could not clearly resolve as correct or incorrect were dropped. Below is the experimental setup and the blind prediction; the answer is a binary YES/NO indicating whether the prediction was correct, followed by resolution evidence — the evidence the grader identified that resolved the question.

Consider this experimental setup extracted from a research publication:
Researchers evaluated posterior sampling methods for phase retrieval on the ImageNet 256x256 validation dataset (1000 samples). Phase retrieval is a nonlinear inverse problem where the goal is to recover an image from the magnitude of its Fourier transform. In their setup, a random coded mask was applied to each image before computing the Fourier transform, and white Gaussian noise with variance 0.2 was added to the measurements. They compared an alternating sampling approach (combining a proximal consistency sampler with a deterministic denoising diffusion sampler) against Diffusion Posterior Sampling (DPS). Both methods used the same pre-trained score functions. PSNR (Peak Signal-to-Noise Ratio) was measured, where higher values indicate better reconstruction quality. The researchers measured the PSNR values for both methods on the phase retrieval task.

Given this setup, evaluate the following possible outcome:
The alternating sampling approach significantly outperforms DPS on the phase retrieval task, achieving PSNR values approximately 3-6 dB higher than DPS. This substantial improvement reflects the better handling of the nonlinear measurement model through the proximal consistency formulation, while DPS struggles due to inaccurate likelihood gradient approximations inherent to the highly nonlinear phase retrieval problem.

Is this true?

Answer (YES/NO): NO